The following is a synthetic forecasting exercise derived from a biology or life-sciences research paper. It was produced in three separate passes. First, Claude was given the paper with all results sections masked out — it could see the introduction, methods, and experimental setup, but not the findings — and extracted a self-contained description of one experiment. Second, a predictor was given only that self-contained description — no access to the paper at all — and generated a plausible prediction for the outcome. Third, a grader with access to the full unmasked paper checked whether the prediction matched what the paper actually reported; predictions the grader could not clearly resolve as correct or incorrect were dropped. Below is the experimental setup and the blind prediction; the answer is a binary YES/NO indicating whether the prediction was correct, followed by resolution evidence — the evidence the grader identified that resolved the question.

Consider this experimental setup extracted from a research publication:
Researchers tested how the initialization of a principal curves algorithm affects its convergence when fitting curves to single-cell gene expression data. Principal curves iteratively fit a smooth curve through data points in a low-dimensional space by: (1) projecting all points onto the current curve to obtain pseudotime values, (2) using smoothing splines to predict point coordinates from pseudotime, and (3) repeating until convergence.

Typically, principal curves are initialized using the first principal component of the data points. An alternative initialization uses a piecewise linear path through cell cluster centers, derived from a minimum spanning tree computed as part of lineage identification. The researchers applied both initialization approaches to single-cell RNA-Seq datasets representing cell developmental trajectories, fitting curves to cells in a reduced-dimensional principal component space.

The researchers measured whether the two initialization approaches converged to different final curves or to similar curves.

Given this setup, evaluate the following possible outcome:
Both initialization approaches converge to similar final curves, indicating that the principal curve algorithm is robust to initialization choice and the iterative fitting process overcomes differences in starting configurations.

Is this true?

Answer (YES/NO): YES